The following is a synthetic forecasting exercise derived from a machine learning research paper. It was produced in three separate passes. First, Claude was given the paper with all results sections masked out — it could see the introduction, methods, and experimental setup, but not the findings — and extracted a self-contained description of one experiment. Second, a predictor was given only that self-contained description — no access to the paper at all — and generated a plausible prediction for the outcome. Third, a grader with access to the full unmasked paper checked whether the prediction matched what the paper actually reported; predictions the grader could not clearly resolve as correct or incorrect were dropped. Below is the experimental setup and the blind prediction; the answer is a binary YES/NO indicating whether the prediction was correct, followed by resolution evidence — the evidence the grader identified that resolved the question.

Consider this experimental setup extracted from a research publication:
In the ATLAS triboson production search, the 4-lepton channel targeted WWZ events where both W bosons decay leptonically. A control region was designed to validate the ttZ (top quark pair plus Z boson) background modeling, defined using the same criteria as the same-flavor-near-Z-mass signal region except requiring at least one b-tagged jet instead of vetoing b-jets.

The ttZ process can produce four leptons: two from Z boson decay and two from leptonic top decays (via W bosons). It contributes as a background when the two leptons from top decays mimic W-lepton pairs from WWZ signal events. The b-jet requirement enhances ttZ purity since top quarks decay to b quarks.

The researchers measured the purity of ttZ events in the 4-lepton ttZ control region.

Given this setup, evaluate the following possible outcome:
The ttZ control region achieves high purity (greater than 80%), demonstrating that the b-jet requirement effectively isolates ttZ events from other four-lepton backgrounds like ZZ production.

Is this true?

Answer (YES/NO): NO